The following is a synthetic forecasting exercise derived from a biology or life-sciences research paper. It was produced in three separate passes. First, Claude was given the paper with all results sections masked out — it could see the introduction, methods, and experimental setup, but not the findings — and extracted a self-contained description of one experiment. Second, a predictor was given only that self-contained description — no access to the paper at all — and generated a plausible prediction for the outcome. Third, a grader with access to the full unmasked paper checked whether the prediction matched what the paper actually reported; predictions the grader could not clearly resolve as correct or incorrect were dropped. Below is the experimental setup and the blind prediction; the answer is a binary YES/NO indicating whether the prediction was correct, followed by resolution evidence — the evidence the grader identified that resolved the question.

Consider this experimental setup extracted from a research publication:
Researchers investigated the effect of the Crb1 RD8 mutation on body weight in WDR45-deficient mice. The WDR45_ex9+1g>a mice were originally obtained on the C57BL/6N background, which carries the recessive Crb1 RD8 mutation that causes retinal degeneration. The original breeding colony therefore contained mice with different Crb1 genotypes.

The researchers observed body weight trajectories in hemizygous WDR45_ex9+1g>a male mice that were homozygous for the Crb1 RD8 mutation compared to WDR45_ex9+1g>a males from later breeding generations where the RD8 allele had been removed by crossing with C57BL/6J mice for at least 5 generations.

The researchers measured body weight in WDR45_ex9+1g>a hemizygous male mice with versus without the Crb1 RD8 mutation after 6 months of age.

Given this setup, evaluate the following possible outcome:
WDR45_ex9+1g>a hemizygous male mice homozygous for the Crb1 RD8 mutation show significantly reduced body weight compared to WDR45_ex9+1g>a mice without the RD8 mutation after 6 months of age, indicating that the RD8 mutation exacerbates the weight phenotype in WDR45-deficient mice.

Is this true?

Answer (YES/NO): NO